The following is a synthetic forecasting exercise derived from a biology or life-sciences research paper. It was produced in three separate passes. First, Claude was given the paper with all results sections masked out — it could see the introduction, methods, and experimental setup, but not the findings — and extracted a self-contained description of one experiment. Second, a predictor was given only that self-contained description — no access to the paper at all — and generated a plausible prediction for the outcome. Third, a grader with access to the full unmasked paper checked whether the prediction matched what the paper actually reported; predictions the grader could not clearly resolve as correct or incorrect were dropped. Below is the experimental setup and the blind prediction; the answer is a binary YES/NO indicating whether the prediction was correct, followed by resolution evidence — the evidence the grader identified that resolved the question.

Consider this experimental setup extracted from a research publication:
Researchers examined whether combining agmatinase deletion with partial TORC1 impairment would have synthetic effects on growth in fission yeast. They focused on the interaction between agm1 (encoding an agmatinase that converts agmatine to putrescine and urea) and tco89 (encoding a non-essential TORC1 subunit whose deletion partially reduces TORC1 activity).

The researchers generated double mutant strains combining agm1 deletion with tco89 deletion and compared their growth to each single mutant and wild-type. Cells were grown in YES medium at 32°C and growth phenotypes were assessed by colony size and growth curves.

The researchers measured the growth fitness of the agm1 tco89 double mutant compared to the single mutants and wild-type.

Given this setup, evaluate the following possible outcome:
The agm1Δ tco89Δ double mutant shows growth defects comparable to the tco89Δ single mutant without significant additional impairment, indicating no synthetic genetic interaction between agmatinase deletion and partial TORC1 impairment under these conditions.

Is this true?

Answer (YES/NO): NO